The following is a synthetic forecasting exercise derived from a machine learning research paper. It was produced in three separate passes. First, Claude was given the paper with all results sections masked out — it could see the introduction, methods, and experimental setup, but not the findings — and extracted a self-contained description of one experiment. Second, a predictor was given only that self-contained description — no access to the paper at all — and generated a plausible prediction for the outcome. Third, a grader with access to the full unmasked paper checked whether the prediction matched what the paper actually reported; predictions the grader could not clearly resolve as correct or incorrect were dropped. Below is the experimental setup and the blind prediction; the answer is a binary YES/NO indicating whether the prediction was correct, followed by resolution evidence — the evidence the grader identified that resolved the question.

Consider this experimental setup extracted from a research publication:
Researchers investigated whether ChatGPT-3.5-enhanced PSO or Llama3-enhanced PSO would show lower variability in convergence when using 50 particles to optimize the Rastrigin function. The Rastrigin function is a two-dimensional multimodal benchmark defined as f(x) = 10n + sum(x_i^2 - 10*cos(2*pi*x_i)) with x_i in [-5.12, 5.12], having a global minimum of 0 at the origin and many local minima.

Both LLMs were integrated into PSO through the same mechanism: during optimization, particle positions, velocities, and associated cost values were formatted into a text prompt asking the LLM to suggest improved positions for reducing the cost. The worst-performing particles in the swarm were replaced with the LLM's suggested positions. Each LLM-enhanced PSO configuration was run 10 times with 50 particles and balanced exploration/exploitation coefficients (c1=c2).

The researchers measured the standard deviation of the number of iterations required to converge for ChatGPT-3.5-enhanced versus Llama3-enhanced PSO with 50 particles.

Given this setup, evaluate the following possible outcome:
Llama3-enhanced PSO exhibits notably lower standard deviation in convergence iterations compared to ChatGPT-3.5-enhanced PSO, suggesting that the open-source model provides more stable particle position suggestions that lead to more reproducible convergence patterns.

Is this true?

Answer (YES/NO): NO